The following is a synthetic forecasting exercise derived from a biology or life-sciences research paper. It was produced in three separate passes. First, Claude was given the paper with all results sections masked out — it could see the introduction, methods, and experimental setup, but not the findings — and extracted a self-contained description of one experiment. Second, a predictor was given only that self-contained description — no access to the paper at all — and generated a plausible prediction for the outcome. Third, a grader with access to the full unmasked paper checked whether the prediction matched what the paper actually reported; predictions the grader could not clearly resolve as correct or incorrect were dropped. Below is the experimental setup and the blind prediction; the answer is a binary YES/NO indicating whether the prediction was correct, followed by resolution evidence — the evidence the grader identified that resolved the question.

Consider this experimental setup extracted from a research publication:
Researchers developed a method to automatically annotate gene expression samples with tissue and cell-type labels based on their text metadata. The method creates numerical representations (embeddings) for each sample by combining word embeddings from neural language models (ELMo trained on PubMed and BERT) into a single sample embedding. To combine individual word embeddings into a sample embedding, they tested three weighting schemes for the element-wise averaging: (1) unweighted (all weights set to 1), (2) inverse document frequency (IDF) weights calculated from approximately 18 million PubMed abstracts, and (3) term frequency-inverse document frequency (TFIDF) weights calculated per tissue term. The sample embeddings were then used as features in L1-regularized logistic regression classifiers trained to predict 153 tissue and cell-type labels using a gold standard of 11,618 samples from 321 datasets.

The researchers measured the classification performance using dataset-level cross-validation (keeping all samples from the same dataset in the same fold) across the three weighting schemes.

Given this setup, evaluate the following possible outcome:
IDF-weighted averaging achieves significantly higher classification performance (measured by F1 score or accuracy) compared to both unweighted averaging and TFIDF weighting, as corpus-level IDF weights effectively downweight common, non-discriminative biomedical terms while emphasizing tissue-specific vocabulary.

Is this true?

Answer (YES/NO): NO